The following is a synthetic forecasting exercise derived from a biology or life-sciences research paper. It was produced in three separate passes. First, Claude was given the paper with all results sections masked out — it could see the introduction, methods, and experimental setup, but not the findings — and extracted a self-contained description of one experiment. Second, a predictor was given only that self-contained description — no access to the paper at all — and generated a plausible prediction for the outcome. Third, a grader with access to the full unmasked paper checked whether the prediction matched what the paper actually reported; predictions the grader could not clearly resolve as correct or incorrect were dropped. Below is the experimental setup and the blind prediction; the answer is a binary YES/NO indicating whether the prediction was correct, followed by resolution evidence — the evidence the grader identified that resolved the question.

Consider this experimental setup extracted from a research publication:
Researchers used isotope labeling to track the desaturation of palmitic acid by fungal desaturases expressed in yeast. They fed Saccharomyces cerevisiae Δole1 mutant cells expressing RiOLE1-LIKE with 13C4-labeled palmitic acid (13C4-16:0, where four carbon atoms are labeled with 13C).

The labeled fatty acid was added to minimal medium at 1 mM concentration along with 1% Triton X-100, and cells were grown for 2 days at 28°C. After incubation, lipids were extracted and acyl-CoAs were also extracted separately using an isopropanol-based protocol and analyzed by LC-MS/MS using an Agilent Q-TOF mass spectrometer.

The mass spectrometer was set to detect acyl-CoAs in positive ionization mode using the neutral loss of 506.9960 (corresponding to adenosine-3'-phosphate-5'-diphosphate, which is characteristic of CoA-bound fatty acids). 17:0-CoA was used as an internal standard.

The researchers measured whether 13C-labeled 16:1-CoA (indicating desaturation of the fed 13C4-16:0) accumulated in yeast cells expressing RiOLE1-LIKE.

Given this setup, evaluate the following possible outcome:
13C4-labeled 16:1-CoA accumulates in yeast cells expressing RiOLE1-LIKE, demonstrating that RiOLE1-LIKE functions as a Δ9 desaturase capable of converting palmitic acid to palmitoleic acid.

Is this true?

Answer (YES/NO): NO